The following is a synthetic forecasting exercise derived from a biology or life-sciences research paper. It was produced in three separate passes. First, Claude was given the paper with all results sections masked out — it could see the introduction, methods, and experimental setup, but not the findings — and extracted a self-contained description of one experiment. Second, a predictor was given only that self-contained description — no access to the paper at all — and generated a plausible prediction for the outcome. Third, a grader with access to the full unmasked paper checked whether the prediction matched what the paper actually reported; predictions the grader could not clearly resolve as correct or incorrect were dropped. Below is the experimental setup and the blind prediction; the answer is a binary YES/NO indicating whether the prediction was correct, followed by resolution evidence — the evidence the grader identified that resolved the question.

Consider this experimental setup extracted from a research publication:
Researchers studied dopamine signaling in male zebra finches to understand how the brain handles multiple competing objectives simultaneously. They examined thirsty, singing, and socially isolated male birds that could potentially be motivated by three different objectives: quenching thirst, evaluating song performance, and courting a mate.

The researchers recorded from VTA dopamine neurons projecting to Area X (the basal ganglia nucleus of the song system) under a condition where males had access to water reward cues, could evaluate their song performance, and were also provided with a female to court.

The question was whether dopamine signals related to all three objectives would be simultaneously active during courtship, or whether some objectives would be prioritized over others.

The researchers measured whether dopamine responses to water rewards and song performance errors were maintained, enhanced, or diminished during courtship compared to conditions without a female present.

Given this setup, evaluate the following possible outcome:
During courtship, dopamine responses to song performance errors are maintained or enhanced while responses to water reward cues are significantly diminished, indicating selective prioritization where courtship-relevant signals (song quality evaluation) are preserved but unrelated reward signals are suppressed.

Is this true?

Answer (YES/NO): NO